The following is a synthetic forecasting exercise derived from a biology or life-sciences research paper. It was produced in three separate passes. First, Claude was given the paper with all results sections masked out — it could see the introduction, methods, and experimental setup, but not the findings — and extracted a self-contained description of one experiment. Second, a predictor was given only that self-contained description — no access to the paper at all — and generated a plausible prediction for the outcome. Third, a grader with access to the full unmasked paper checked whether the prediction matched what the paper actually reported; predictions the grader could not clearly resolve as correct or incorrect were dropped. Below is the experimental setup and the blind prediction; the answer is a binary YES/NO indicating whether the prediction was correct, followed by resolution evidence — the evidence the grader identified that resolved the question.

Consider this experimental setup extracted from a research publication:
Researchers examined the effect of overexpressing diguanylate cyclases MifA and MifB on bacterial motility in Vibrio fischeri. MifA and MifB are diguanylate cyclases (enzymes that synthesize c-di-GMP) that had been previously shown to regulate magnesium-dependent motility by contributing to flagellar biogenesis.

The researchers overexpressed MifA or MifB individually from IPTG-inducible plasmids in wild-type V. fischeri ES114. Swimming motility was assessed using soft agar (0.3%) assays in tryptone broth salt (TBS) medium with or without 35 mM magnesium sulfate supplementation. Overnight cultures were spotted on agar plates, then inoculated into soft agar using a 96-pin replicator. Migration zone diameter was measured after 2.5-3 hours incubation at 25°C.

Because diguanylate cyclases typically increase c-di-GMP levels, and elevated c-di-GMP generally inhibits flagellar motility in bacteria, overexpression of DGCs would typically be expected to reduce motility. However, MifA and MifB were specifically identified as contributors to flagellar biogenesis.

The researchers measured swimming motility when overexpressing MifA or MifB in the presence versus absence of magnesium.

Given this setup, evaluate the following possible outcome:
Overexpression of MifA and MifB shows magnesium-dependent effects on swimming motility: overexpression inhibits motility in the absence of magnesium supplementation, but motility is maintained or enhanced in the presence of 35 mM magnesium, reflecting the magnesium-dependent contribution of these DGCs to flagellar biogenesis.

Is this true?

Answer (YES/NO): NO